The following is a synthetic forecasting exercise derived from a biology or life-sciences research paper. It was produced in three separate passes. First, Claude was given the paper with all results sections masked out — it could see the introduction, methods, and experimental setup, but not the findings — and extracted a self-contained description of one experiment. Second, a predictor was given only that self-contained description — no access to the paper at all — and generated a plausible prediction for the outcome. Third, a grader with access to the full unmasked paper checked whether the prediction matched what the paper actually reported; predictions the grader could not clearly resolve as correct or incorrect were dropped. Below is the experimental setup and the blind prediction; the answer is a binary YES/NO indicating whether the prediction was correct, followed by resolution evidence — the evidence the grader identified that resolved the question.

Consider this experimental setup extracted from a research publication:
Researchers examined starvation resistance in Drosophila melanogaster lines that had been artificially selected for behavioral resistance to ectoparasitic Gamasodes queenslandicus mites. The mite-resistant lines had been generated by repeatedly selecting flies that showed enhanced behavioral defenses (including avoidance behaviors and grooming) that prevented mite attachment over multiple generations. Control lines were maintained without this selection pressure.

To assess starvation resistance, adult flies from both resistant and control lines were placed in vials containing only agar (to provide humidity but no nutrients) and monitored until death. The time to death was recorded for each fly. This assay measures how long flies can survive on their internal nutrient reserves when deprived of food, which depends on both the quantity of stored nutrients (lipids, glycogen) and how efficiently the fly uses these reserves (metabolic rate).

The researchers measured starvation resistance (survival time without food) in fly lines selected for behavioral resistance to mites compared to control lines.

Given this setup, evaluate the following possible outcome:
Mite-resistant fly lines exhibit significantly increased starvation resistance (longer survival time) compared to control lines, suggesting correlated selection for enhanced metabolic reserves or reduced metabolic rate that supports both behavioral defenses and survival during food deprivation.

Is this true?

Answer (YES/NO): NO